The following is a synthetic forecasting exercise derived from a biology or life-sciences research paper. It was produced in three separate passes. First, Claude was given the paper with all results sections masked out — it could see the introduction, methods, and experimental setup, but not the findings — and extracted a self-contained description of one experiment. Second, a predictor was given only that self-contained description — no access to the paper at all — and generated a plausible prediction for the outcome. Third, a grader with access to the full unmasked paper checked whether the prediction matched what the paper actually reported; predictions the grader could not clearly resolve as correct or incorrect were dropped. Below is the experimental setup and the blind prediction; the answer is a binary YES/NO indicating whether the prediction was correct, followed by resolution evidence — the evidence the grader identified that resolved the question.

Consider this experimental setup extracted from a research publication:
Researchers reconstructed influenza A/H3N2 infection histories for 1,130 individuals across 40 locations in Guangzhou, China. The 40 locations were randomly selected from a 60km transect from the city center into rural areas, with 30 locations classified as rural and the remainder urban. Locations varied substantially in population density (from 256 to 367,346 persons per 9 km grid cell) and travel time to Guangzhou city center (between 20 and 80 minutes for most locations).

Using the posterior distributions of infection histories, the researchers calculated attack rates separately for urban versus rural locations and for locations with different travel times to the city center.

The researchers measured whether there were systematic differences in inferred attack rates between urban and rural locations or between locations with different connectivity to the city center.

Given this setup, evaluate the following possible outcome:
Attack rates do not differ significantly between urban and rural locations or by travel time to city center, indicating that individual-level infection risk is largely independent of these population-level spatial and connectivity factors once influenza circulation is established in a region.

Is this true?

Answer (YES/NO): YES